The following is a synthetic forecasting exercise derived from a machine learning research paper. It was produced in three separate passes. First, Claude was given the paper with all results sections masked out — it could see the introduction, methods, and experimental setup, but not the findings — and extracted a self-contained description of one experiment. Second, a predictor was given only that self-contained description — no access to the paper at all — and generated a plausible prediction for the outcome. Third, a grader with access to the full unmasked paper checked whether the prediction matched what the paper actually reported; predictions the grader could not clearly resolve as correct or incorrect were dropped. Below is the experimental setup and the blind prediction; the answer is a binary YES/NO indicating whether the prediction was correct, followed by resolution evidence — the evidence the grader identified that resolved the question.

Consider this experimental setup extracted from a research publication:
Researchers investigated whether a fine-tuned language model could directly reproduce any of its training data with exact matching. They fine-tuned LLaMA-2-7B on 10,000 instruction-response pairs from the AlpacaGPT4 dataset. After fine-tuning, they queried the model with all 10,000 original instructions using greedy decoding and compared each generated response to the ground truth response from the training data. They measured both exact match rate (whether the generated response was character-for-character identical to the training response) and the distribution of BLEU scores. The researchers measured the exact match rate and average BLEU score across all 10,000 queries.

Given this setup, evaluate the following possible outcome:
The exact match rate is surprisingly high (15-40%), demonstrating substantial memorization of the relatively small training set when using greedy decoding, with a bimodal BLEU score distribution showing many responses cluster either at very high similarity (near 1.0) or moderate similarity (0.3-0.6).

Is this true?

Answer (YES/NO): NO